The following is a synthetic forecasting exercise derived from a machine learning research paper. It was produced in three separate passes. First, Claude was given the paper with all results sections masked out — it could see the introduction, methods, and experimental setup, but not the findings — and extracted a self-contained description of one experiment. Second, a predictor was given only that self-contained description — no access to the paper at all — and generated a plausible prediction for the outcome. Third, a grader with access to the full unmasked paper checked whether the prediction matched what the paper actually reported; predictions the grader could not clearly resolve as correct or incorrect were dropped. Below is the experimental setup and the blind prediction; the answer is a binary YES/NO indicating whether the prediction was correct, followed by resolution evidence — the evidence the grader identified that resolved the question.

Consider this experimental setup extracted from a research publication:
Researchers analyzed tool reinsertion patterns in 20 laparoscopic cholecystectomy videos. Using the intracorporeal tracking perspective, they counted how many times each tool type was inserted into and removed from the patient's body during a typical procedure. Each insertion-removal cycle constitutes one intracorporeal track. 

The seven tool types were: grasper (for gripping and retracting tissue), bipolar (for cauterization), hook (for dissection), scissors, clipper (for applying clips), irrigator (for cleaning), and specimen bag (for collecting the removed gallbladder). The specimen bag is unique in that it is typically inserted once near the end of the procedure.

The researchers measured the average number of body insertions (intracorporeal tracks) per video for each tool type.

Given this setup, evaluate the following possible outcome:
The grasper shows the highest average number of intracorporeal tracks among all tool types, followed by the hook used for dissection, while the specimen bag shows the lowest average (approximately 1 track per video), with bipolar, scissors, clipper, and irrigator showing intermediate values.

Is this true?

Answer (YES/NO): YES